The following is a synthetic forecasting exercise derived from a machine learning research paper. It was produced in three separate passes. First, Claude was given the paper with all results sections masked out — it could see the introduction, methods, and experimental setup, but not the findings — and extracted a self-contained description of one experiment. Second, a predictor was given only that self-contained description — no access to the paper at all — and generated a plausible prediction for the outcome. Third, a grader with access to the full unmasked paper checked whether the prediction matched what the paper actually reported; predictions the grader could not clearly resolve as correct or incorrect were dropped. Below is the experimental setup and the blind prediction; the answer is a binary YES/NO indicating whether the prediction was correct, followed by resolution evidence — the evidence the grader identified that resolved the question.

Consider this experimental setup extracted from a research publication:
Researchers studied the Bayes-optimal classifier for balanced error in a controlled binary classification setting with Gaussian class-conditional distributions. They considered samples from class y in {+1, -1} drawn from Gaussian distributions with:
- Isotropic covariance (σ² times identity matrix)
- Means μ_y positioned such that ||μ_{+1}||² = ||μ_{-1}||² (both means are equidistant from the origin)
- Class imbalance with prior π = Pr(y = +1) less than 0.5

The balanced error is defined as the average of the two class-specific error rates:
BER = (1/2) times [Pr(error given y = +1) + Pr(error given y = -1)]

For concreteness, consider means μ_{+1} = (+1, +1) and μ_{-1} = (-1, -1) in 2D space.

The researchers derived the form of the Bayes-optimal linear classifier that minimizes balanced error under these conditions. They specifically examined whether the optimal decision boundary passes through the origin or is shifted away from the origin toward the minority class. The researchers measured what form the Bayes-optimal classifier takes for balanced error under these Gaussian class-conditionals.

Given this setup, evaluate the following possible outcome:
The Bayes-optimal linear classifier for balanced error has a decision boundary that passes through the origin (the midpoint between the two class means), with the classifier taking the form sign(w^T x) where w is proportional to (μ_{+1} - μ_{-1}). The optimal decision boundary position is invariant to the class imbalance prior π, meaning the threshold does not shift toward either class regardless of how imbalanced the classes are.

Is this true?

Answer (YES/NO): YES